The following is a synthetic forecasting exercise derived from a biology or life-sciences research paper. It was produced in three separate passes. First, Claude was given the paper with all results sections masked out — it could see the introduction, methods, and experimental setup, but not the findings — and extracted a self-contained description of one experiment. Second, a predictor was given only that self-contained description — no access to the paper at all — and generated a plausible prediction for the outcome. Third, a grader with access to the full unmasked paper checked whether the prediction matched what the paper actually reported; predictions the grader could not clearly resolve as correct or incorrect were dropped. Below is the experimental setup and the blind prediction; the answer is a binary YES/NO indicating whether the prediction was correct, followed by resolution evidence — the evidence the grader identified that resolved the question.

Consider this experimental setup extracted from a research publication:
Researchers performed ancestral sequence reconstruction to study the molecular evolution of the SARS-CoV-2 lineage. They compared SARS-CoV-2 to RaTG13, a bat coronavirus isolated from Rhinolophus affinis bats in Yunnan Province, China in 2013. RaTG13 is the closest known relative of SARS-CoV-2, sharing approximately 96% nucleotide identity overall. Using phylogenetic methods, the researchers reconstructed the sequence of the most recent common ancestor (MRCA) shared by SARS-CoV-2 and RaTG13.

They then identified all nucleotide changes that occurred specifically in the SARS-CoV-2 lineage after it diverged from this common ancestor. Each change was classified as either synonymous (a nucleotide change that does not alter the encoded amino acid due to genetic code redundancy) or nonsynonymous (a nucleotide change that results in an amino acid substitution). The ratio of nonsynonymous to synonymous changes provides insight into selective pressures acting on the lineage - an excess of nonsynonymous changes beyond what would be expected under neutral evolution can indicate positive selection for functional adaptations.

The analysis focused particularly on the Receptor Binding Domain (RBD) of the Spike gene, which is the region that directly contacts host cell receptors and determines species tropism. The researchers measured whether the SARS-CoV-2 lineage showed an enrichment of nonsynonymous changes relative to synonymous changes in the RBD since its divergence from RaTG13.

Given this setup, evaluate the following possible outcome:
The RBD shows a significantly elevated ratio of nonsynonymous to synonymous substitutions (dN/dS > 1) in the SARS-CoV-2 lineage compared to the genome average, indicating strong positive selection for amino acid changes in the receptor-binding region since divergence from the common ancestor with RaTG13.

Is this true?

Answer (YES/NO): YES